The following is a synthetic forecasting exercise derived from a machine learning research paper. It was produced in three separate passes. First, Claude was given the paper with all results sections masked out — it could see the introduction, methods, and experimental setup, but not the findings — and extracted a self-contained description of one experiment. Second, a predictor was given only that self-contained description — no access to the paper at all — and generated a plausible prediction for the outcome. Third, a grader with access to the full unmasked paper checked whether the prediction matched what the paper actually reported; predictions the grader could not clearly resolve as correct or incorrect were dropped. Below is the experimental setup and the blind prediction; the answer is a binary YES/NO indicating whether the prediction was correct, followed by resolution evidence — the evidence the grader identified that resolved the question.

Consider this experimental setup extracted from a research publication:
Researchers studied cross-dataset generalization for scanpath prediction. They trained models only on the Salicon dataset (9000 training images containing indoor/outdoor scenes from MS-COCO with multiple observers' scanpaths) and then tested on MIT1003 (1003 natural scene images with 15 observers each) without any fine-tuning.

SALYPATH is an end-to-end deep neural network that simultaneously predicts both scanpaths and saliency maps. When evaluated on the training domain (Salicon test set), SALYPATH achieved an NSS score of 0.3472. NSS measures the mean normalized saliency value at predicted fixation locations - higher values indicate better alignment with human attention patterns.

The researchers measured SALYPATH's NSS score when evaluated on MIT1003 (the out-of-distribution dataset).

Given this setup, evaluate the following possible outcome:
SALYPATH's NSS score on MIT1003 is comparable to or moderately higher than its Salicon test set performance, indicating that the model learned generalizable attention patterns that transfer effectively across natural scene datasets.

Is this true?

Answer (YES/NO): NO